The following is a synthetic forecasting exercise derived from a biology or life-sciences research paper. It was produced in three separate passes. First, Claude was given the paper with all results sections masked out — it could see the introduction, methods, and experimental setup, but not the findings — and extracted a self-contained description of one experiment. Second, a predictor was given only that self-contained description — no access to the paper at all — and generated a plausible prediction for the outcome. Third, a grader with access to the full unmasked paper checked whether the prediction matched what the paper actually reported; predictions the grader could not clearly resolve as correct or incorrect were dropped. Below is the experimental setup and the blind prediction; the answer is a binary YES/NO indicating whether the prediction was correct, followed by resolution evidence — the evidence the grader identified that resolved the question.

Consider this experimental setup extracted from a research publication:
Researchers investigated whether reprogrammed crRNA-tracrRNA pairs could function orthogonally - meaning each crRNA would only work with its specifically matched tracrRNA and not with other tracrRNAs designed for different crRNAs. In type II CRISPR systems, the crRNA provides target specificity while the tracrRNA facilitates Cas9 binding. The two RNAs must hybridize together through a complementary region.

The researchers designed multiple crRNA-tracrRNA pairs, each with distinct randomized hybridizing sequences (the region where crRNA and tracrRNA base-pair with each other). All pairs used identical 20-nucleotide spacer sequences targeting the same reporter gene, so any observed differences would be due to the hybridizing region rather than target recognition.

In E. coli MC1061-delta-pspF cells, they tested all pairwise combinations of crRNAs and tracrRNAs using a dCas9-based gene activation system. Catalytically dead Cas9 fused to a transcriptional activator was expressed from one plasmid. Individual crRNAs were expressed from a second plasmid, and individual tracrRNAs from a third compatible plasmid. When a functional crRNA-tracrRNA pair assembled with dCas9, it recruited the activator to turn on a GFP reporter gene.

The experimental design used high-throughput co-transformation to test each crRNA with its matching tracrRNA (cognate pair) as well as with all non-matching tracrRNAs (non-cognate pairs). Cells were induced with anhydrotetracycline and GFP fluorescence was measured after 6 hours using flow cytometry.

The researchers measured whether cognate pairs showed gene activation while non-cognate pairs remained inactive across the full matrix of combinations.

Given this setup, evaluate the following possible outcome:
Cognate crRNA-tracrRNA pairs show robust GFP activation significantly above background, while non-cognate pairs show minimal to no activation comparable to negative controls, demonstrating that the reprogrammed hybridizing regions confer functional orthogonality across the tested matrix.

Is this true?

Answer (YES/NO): YES